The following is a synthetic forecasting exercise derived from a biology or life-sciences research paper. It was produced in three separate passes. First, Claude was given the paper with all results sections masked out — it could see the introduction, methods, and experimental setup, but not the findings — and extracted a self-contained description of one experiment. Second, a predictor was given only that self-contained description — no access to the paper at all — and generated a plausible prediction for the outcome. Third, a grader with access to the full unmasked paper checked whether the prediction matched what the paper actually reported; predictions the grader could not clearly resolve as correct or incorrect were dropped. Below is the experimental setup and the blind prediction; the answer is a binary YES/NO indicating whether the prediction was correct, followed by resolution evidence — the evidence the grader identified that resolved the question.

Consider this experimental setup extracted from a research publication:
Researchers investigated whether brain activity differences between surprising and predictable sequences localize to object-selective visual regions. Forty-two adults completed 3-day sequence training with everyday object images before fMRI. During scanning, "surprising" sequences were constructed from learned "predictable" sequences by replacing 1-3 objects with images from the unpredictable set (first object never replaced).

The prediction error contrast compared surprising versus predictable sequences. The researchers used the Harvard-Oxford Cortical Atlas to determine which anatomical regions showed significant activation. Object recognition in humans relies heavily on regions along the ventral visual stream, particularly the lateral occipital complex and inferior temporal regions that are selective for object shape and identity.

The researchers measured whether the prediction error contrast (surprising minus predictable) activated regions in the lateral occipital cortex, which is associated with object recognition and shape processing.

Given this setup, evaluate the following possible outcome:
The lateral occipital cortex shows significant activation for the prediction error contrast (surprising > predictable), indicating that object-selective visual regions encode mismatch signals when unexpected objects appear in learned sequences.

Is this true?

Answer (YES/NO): YES